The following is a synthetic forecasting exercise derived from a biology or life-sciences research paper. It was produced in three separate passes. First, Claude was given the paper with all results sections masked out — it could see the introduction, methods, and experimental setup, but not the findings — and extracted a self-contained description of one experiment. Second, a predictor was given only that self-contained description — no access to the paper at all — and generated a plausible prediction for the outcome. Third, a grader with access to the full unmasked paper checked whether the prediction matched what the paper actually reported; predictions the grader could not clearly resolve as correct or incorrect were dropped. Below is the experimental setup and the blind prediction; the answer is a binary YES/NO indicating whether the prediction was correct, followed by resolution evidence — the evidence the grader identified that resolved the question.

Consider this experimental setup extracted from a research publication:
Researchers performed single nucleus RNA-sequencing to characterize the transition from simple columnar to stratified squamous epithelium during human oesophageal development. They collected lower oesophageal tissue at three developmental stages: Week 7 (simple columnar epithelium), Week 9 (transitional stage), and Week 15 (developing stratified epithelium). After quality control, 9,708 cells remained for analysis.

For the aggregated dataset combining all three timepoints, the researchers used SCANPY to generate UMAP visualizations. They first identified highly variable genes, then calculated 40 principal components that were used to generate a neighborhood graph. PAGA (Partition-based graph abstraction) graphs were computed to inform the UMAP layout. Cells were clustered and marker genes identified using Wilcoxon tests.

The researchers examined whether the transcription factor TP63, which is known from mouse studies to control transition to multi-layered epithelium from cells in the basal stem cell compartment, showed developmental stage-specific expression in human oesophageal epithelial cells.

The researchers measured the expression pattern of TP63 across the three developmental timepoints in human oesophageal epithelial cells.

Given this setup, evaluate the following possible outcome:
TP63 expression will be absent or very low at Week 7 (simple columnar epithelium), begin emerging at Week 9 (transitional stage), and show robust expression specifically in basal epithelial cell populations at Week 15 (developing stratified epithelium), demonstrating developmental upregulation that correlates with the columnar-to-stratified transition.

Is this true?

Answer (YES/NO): NO